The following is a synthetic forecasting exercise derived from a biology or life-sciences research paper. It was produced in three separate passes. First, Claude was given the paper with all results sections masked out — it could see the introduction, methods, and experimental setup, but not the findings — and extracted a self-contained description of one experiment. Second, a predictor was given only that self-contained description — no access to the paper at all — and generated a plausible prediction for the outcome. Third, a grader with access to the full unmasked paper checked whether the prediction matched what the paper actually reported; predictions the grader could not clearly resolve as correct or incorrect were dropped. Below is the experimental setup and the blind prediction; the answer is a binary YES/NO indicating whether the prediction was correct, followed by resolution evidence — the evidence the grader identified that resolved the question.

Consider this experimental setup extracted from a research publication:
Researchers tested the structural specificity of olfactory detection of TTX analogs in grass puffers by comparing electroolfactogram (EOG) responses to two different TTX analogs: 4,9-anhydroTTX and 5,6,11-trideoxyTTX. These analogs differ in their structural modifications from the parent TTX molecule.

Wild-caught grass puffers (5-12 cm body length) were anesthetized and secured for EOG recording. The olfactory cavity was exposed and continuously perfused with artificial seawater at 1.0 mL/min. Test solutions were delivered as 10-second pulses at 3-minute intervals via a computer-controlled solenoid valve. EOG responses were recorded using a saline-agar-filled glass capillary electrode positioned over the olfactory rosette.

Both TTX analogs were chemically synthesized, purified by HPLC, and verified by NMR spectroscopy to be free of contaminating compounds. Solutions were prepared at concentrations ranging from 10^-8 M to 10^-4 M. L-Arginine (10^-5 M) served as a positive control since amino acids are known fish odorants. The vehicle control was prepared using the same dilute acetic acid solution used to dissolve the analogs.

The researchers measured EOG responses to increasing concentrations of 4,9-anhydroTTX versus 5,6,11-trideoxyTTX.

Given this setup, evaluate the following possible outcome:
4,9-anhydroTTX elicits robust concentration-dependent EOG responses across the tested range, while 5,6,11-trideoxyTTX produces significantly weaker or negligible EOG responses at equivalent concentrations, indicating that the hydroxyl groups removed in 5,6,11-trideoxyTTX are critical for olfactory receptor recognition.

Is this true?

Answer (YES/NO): NO